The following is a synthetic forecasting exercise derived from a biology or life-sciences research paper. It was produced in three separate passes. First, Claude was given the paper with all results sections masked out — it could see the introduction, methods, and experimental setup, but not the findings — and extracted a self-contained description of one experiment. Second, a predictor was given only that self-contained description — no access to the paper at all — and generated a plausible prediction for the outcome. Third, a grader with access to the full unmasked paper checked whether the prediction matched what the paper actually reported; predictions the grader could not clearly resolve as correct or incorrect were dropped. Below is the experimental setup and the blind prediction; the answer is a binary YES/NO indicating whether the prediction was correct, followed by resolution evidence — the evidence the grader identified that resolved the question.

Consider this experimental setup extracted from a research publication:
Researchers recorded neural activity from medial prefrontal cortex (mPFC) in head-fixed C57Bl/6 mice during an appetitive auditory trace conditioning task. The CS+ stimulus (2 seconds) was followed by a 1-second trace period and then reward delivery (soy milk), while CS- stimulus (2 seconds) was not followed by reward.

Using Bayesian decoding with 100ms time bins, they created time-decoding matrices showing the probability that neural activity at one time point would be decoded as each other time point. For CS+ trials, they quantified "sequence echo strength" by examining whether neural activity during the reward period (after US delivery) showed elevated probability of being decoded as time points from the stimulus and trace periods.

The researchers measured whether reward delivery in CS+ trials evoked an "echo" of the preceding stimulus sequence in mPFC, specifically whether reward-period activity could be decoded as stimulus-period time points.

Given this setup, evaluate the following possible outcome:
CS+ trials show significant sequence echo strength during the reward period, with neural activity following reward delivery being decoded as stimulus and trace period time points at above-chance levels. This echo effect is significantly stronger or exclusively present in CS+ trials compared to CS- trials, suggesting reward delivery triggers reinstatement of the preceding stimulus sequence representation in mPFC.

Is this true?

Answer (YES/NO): NO